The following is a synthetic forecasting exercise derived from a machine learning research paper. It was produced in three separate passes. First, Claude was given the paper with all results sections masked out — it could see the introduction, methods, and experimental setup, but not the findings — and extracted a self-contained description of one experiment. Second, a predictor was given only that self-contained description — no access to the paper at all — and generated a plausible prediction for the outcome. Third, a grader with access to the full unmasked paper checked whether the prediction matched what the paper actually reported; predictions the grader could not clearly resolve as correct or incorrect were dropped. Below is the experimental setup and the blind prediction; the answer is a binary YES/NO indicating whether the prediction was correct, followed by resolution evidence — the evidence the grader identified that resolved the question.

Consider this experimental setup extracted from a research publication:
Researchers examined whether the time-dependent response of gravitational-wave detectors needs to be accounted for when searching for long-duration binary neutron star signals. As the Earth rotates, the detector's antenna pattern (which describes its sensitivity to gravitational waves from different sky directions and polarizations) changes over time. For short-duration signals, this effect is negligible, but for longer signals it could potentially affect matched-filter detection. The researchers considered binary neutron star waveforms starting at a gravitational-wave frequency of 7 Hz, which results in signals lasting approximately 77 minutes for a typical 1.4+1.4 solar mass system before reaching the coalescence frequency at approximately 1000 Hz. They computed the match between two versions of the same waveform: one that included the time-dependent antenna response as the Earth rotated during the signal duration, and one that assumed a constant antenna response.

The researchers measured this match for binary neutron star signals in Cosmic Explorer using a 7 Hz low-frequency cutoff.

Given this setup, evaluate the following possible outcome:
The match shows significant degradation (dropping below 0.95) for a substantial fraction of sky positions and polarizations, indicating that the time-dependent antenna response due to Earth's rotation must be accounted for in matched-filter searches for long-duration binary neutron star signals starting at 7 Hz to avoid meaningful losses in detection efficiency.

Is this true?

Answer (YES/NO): NO